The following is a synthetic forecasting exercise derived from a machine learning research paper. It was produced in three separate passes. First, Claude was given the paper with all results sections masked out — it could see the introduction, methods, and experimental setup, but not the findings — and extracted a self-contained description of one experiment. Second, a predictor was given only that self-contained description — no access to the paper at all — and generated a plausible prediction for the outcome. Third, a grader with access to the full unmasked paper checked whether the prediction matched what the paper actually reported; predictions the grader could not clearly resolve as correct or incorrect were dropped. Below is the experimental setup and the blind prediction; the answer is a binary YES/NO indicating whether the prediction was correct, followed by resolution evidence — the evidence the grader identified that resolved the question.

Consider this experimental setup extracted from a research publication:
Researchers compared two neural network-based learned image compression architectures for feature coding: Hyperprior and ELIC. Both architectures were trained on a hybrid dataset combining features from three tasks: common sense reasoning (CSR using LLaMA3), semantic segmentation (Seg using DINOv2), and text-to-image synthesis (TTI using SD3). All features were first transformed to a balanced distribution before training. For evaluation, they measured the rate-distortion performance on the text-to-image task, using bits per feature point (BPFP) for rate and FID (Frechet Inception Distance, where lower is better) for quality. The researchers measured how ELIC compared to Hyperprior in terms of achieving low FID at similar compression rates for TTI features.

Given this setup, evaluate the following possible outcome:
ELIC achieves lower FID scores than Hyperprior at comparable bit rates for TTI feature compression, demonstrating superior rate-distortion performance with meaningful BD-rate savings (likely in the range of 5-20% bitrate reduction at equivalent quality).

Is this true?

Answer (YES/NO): NO